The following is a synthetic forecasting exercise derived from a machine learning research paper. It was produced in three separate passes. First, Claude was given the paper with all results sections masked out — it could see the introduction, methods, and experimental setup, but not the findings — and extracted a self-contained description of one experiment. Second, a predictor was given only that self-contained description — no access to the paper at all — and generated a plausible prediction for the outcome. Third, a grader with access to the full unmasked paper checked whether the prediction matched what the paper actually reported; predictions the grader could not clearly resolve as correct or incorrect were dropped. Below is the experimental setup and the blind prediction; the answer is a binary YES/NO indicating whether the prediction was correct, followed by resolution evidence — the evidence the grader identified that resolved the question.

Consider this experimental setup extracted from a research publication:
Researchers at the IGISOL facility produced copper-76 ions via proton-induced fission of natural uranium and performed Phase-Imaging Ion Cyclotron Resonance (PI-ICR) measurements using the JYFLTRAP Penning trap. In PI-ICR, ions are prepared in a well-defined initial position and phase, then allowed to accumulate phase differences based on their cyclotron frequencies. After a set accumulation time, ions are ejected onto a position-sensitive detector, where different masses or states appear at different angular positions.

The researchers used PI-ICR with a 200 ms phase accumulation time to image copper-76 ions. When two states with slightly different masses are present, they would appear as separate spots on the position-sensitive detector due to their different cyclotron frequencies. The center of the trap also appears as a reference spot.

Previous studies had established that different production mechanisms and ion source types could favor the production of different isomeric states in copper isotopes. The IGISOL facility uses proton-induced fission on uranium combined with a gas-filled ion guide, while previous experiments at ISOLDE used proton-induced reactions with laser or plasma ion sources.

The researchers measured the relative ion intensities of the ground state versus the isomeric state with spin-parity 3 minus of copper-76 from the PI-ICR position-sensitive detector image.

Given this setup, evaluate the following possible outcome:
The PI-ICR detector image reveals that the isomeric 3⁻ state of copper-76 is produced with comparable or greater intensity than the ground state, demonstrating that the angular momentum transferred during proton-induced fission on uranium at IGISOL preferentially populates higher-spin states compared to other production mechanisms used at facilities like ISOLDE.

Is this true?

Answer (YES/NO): YES